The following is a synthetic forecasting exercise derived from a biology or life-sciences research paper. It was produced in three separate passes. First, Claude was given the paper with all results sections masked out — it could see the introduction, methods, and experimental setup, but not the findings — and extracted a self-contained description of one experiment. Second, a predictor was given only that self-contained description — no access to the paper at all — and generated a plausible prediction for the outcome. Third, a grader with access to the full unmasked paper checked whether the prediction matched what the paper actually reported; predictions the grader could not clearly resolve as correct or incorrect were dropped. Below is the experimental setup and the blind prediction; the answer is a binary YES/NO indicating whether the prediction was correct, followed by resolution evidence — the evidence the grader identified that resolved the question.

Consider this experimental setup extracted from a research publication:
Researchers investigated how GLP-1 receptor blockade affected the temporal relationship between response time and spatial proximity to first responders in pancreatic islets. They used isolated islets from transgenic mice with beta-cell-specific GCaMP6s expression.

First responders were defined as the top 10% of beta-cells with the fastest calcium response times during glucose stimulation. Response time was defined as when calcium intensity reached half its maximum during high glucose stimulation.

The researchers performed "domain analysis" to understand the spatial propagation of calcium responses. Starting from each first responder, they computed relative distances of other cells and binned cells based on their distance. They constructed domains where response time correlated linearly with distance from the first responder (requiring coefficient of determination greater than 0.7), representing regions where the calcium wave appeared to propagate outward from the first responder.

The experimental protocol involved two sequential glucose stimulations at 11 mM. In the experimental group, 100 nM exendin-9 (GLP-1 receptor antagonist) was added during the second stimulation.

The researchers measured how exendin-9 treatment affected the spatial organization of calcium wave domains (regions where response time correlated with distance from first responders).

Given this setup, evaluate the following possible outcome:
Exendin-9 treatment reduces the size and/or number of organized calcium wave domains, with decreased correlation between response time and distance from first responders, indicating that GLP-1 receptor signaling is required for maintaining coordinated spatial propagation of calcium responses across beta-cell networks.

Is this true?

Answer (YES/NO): NO